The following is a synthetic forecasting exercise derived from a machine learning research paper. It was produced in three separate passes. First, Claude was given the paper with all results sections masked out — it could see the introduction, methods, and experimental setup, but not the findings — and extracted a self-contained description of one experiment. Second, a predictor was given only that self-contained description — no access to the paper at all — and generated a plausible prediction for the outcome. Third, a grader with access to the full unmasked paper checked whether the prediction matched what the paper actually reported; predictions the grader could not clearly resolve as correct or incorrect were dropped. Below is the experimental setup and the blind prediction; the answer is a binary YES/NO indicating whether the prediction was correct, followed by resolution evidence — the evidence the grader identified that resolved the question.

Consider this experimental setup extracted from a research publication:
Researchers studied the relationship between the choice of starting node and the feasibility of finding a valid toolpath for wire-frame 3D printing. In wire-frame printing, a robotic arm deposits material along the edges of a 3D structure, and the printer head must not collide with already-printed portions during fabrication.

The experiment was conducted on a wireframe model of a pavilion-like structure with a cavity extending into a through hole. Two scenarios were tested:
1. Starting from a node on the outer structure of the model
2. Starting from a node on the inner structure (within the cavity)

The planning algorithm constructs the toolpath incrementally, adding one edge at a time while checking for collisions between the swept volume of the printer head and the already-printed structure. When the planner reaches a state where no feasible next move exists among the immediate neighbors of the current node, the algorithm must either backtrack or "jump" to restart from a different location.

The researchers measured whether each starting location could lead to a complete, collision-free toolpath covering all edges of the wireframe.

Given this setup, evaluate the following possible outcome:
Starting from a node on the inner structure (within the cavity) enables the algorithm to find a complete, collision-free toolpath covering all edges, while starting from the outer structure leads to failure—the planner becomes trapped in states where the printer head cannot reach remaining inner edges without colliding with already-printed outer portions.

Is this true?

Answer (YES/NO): YES